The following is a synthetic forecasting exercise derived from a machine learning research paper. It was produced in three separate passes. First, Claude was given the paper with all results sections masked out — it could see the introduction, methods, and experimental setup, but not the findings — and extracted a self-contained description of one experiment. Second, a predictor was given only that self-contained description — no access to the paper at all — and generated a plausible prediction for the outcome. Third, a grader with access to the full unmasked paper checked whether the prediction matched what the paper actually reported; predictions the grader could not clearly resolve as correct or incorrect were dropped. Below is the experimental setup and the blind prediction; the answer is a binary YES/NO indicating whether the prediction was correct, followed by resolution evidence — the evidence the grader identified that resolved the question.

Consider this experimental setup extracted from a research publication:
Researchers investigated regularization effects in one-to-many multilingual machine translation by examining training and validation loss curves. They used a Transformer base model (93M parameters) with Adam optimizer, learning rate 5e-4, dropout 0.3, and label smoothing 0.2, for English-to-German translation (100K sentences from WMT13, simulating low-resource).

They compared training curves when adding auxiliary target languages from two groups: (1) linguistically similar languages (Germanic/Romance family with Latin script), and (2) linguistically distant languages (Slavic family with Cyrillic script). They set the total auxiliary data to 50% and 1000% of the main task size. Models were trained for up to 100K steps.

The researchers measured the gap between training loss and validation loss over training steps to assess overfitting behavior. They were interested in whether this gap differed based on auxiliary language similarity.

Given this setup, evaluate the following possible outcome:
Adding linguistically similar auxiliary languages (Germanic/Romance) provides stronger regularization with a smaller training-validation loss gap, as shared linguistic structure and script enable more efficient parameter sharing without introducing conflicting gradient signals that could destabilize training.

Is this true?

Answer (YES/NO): NO